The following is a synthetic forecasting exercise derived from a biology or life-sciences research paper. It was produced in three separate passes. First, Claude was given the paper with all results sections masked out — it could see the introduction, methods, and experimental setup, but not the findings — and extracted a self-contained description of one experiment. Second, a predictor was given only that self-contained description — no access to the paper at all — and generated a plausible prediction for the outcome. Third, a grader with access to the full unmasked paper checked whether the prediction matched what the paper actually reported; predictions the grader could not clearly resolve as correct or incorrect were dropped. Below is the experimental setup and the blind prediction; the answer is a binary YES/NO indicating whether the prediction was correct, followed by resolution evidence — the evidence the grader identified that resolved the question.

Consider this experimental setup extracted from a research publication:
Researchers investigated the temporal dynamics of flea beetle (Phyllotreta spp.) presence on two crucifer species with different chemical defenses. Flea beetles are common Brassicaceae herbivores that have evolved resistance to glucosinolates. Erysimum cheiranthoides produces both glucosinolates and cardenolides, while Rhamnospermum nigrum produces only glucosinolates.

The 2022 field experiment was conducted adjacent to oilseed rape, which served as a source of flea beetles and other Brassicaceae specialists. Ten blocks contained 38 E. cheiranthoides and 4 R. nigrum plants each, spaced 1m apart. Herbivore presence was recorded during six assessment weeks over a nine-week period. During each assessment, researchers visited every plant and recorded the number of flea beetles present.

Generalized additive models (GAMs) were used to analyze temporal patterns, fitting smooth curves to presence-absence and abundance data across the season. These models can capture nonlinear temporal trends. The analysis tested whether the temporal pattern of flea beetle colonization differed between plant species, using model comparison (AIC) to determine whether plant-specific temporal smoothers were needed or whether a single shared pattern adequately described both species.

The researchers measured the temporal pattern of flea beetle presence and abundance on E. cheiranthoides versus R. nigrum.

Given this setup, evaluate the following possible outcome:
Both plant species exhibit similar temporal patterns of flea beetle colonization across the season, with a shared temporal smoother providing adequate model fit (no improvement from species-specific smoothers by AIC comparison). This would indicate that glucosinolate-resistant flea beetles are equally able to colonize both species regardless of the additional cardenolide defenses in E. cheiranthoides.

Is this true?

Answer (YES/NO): NO